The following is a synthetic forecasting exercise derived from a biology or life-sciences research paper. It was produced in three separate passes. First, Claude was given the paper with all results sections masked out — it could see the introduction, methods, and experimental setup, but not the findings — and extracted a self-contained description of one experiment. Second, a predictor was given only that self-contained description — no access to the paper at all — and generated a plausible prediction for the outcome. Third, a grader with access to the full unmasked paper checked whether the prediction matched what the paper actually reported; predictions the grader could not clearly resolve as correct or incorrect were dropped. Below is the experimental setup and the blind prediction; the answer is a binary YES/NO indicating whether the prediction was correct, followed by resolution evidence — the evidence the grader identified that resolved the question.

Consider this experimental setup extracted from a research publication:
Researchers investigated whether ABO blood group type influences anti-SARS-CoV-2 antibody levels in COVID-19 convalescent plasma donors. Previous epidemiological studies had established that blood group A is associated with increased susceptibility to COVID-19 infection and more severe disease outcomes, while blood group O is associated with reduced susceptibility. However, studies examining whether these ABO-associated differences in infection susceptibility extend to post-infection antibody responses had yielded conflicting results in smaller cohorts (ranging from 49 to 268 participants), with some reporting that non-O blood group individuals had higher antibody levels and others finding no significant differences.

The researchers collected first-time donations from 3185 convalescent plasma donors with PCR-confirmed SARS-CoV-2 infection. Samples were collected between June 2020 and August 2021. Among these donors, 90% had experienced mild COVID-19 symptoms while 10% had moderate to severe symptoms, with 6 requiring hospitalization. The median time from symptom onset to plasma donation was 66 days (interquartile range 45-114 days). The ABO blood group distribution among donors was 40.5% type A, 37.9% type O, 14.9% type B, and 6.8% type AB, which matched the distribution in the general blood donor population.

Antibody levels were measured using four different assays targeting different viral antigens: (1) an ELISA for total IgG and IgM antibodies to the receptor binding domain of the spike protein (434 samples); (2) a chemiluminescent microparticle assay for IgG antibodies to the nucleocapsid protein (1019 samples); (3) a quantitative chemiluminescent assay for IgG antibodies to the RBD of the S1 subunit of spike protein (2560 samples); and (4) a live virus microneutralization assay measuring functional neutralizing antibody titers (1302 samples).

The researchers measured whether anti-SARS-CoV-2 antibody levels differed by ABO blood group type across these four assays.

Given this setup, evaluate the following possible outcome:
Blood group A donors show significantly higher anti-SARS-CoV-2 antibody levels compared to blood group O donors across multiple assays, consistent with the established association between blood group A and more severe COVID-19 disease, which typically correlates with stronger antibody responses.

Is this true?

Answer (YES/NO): NO